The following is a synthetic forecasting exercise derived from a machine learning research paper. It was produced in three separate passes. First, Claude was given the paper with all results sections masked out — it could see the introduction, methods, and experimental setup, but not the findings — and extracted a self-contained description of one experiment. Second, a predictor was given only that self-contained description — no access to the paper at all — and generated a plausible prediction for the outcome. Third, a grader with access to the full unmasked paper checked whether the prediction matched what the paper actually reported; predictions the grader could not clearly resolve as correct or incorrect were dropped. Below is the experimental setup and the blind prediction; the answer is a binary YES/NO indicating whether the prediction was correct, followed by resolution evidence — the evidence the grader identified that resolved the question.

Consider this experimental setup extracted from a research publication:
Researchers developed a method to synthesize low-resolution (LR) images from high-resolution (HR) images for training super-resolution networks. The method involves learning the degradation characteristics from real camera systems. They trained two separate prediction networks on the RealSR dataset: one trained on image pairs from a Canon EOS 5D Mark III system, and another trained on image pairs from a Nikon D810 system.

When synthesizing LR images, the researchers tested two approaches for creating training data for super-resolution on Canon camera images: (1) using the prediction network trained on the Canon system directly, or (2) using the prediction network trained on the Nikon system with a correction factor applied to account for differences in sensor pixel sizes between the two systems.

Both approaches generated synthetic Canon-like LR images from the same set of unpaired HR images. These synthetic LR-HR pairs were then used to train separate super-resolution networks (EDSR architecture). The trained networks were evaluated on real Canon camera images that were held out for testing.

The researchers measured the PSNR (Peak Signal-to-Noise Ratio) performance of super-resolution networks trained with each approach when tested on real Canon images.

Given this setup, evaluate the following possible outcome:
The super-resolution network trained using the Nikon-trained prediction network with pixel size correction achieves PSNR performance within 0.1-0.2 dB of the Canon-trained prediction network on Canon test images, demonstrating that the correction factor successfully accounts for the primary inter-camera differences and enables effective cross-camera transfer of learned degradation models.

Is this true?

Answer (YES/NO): YES